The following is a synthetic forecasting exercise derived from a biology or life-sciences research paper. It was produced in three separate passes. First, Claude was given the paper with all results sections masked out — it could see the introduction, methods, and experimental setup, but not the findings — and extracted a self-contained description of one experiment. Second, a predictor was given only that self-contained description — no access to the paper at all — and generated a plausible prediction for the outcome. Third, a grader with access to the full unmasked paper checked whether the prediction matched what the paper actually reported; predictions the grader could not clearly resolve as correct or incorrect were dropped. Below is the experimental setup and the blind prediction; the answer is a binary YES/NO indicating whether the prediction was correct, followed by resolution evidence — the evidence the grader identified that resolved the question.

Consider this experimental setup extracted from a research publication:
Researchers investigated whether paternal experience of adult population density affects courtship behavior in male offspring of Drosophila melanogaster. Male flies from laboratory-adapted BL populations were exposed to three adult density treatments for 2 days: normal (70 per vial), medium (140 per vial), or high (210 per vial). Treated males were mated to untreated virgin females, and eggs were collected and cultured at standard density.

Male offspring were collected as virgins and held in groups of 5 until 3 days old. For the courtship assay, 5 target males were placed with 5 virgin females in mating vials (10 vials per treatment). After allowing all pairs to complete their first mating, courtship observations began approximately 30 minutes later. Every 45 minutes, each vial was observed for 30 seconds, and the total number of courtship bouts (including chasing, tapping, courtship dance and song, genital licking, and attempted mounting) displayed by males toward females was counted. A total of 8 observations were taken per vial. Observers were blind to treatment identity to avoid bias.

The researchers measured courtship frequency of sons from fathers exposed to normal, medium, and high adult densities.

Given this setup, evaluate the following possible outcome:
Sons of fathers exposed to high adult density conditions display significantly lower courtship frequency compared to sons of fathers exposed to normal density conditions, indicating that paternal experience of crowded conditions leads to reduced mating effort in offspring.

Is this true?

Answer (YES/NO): NO